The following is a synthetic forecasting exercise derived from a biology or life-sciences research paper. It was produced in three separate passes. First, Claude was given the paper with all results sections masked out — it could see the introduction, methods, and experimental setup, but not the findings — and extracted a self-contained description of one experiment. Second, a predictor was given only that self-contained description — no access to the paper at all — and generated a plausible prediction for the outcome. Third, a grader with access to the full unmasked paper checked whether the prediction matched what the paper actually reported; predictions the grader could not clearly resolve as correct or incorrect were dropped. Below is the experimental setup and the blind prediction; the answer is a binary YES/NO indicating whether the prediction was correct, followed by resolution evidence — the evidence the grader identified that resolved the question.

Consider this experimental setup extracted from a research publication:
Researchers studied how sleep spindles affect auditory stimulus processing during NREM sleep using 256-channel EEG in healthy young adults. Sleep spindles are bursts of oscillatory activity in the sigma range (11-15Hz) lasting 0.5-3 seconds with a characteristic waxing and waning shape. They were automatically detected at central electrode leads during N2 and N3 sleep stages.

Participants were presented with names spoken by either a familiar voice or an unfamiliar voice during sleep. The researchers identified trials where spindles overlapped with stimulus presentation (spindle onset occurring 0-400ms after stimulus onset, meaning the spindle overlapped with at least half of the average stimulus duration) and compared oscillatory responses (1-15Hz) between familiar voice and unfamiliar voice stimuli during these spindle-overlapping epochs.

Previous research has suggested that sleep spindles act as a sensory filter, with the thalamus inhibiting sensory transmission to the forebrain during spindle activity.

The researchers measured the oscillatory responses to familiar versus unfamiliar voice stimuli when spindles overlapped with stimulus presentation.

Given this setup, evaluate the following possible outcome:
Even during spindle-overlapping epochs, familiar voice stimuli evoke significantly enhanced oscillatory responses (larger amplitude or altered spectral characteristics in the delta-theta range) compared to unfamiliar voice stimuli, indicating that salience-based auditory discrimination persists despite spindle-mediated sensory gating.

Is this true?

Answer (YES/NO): NO